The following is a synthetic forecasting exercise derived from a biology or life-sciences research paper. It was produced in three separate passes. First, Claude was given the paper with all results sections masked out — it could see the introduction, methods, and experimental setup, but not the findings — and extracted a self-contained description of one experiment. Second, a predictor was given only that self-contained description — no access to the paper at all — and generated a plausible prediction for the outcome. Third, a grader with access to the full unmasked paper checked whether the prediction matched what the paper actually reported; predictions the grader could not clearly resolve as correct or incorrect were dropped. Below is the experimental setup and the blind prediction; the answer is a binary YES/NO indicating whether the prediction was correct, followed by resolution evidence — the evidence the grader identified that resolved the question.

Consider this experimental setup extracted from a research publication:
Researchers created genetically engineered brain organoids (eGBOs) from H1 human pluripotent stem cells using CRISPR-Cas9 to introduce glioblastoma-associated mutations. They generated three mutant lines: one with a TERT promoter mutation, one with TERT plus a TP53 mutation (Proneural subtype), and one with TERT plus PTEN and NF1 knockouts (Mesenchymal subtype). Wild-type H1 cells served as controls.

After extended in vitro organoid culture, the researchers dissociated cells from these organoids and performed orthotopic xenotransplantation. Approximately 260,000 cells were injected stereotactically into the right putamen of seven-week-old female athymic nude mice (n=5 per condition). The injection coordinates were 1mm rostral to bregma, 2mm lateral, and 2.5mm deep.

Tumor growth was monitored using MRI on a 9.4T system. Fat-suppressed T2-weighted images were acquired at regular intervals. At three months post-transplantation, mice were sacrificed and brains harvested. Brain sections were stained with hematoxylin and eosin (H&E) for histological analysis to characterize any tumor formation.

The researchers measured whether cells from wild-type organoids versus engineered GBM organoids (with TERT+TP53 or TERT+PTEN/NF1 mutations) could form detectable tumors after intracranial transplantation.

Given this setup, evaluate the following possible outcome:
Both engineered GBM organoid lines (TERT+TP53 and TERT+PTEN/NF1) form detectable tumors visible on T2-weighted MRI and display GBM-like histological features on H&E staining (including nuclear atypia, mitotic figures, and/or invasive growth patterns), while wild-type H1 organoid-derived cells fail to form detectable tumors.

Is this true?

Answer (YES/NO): YES